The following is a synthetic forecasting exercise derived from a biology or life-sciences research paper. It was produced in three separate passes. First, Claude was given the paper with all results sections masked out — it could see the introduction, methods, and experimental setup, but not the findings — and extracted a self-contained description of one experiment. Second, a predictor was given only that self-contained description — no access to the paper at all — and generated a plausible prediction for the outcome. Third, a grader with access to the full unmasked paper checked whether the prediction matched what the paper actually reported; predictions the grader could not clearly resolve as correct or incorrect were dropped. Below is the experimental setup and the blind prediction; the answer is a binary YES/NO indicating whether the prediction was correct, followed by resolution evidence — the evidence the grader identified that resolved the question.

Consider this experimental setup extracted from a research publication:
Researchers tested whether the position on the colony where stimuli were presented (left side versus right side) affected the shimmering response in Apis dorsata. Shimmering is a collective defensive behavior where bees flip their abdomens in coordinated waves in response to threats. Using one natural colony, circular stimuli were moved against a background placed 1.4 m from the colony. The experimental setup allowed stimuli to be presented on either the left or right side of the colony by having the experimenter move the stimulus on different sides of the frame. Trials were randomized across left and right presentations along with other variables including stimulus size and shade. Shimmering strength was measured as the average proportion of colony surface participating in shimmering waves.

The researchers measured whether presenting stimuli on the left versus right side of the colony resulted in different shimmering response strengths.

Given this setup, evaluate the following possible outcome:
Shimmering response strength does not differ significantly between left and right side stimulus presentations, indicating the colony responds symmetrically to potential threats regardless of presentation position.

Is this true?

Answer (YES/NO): YES